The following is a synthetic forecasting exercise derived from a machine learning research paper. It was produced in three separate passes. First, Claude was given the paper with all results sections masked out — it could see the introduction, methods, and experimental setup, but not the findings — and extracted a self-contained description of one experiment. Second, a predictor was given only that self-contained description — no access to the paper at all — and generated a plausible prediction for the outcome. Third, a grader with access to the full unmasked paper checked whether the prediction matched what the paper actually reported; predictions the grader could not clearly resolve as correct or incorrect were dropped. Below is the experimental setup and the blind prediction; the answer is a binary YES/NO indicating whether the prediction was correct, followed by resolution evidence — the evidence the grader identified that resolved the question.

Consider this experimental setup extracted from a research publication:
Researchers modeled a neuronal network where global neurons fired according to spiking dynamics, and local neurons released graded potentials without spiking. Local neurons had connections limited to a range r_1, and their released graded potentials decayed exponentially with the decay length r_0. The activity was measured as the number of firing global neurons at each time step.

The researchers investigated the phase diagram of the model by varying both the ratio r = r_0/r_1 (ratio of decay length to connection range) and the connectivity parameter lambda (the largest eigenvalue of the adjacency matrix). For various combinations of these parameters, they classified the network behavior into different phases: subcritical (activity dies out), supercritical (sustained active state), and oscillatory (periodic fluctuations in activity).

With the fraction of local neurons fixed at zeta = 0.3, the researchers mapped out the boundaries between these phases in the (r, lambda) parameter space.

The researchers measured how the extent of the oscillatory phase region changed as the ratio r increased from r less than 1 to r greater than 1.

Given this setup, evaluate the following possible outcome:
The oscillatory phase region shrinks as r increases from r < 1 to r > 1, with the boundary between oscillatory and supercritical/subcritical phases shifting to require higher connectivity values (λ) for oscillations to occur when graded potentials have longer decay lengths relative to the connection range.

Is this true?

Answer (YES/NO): NO